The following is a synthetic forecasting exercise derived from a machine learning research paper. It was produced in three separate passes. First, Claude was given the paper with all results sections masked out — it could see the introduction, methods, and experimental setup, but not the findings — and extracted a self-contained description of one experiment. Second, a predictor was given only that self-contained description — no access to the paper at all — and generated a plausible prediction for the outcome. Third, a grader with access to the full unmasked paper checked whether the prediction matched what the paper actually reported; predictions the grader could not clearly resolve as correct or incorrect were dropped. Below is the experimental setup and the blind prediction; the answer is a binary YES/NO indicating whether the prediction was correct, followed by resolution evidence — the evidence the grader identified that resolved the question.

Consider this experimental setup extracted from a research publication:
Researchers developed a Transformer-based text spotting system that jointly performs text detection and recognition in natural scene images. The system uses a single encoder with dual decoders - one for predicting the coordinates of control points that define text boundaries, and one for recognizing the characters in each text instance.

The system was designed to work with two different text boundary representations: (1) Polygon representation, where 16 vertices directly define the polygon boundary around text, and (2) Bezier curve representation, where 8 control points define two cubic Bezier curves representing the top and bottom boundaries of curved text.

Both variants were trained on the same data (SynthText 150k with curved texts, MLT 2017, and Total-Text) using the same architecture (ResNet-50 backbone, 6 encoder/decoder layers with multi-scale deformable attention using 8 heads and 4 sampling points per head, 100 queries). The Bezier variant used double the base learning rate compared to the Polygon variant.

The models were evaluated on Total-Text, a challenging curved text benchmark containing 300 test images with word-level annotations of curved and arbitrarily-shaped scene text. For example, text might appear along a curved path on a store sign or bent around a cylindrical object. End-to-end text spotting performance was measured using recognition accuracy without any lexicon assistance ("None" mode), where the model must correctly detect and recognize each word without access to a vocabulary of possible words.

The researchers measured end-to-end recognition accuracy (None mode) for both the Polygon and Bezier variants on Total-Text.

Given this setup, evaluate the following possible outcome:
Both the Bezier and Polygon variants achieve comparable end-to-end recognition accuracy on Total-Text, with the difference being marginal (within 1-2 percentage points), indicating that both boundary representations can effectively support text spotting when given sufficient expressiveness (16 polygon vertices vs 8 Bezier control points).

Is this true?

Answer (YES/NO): YES